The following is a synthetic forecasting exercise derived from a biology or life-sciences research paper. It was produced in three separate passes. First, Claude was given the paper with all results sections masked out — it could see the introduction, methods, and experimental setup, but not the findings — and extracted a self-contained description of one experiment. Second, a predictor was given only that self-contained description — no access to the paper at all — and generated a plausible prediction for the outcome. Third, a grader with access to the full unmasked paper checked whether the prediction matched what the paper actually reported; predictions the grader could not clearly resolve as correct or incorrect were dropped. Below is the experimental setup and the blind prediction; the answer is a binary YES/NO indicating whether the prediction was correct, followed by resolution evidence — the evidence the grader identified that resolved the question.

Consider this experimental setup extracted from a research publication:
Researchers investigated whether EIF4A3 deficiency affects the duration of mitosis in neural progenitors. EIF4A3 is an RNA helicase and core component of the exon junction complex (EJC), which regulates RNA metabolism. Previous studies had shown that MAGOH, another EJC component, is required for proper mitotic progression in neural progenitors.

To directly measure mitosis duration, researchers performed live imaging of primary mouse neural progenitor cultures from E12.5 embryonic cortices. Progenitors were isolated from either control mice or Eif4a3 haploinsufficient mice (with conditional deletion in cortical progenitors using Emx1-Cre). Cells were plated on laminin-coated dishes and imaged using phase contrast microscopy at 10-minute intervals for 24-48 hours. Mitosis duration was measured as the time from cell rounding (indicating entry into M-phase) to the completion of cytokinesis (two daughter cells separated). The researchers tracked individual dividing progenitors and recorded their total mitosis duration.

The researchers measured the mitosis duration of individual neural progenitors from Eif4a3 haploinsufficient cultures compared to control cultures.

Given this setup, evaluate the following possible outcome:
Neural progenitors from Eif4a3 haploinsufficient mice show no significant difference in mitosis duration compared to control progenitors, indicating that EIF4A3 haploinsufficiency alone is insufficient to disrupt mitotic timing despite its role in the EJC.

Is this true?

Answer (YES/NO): NO